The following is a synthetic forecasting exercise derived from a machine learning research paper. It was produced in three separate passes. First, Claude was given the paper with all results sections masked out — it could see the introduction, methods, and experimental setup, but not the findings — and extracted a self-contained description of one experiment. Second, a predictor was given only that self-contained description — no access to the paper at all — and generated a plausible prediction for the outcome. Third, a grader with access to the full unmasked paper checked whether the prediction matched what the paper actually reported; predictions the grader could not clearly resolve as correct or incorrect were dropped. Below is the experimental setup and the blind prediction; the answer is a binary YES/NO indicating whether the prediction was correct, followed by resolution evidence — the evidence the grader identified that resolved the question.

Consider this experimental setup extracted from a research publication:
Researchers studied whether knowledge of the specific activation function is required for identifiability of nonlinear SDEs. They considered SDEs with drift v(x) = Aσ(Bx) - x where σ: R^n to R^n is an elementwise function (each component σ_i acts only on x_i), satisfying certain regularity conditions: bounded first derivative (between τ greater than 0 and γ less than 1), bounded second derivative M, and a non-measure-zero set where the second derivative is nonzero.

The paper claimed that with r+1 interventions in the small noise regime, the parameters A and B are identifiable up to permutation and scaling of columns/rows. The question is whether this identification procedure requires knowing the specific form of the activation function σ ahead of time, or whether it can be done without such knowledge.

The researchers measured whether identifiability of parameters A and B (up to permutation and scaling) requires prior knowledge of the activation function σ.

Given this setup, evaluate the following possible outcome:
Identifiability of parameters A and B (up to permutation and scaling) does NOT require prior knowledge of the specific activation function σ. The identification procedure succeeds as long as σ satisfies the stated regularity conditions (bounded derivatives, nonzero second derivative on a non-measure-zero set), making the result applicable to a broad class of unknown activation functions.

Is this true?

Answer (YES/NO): YES